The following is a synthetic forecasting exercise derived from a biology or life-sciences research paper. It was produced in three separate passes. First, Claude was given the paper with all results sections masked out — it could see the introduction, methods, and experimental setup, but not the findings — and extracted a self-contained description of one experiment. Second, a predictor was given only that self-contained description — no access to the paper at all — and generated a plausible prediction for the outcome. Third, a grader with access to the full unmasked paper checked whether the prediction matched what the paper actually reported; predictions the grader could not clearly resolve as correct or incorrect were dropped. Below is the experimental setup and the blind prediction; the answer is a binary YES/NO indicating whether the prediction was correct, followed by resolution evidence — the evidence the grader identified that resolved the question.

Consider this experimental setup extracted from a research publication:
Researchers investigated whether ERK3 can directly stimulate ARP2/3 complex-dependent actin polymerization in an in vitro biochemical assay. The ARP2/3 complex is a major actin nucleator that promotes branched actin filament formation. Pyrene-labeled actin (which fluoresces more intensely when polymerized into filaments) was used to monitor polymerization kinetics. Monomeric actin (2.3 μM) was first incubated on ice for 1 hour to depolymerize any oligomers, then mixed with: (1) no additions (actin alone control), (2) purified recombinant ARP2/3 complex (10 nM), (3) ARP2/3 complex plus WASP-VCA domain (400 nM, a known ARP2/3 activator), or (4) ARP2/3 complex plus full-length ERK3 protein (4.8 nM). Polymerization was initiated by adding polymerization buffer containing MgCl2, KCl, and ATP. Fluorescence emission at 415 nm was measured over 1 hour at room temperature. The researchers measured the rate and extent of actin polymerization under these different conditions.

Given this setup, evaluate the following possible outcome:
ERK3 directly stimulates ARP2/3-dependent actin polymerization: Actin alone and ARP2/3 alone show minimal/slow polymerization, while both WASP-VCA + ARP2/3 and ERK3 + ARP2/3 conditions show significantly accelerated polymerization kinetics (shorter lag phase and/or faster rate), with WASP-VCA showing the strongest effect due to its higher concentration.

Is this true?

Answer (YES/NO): NO